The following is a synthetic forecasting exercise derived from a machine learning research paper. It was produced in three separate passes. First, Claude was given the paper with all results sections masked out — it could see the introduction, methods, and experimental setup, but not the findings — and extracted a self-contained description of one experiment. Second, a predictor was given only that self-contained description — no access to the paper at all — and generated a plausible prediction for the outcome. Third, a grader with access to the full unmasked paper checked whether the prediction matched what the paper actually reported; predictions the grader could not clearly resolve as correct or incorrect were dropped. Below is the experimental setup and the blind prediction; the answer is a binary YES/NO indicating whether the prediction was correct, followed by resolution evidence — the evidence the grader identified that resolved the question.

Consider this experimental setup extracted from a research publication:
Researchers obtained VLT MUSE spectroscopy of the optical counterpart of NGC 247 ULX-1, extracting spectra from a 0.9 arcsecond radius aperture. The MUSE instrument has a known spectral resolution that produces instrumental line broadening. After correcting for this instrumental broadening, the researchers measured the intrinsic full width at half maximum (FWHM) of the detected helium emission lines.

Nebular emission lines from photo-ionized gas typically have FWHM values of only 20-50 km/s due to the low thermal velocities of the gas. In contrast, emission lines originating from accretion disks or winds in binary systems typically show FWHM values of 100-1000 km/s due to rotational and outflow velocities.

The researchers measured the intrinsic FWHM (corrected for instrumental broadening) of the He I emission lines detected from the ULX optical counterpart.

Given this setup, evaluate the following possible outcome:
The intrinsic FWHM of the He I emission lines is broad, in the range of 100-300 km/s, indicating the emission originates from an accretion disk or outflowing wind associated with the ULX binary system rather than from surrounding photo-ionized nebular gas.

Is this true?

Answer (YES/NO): YES